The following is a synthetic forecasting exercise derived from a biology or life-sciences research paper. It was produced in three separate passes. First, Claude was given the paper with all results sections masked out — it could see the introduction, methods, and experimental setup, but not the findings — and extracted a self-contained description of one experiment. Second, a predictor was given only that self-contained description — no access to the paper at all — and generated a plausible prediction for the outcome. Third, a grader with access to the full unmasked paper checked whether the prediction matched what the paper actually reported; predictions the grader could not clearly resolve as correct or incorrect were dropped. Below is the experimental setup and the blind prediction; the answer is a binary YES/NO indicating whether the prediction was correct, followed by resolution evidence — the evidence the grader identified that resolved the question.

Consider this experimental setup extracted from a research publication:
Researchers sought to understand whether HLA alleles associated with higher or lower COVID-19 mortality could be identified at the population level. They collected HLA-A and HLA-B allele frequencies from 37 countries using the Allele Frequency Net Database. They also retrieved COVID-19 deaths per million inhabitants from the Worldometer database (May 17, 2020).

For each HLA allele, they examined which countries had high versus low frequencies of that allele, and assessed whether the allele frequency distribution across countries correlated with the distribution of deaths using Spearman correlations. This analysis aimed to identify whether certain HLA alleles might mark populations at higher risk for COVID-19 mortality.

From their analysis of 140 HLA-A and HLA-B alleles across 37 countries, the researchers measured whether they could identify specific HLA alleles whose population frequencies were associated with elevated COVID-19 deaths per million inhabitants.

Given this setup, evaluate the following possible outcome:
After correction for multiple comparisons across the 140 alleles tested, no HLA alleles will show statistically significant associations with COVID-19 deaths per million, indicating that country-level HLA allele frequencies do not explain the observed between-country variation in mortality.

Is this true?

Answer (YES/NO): NO